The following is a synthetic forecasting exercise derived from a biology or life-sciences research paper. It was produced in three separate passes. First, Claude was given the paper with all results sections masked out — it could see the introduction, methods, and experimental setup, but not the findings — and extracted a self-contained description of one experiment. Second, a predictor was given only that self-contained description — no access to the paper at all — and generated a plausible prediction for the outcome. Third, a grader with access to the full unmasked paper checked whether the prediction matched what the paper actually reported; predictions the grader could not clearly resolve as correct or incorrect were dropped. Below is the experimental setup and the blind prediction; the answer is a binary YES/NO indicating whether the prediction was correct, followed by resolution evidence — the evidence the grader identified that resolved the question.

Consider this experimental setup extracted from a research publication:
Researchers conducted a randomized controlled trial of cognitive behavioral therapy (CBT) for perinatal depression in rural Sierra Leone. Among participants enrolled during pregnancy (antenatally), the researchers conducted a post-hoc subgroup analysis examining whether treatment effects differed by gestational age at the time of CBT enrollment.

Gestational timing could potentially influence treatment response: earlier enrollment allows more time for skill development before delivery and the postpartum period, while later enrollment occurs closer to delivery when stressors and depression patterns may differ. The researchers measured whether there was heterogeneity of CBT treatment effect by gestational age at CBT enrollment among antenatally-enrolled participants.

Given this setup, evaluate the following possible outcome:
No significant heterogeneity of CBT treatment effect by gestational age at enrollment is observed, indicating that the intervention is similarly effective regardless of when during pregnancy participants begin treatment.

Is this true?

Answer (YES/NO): YES